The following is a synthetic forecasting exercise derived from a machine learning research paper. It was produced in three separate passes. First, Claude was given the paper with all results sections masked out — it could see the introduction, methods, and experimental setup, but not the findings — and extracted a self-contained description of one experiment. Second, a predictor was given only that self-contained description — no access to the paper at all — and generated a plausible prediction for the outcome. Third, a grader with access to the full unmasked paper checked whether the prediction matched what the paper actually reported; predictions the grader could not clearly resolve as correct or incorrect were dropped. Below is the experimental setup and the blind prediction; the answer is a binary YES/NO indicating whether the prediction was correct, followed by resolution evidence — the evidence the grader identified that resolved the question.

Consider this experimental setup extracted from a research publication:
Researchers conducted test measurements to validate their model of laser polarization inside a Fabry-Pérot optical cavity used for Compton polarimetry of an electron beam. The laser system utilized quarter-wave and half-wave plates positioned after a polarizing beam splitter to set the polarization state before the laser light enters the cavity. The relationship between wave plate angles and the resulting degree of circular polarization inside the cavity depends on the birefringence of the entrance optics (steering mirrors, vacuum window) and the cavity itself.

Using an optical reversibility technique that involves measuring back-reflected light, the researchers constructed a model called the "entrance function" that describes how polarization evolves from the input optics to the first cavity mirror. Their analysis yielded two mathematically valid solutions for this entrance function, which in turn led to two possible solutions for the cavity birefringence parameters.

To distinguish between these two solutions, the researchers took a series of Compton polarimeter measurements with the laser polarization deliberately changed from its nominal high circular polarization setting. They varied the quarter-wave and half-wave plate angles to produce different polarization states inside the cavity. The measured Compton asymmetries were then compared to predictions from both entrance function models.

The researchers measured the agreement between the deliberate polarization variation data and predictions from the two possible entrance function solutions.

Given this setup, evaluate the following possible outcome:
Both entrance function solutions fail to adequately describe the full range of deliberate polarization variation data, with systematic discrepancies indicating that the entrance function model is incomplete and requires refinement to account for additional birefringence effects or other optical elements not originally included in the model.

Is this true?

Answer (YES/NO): NO